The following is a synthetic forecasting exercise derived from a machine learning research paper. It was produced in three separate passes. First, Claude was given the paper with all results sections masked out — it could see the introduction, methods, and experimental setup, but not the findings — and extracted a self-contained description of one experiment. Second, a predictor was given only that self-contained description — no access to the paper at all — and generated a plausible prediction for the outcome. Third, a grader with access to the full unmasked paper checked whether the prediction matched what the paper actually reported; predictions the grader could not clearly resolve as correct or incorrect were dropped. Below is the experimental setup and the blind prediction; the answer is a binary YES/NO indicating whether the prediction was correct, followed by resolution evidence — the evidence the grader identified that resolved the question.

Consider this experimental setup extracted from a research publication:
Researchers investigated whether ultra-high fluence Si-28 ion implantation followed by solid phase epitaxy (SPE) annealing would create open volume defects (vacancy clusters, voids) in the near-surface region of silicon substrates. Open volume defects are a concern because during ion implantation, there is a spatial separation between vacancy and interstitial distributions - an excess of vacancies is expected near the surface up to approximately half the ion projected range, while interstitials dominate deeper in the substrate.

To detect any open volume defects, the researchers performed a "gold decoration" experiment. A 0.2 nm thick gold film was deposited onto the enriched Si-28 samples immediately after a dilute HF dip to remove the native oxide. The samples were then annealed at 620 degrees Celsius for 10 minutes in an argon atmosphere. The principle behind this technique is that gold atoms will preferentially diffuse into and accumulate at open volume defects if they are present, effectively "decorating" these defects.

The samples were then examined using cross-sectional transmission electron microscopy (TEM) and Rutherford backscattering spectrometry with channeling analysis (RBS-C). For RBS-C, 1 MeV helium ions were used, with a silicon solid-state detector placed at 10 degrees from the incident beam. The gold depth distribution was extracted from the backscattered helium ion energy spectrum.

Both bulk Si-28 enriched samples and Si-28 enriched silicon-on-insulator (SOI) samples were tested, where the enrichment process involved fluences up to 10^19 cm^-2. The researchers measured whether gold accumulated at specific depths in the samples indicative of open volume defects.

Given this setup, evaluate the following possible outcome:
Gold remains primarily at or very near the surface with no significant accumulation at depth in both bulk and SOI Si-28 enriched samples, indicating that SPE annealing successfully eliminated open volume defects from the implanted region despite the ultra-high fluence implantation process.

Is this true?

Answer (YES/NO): YES